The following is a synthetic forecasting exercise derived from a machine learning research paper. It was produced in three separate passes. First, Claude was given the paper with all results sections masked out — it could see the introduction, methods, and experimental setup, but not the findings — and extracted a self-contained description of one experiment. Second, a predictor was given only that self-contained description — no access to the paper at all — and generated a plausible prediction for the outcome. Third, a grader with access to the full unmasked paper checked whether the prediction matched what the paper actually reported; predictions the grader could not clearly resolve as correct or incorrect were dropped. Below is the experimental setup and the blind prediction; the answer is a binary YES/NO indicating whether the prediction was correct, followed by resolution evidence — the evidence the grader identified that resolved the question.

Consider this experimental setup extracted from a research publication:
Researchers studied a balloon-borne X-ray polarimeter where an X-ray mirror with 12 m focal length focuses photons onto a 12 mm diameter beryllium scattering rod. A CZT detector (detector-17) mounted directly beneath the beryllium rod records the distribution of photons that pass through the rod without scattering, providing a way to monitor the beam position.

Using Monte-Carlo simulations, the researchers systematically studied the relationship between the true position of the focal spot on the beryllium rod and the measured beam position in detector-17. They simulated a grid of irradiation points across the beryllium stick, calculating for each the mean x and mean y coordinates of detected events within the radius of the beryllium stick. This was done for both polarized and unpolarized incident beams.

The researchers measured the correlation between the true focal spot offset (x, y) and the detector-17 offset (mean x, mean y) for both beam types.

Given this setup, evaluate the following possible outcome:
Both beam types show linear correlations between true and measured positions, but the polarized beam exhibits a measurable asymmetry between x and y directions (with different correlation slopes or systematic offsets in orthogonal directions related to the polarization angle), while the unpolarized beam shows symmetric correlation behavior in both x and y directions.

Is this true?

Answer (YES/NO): NO